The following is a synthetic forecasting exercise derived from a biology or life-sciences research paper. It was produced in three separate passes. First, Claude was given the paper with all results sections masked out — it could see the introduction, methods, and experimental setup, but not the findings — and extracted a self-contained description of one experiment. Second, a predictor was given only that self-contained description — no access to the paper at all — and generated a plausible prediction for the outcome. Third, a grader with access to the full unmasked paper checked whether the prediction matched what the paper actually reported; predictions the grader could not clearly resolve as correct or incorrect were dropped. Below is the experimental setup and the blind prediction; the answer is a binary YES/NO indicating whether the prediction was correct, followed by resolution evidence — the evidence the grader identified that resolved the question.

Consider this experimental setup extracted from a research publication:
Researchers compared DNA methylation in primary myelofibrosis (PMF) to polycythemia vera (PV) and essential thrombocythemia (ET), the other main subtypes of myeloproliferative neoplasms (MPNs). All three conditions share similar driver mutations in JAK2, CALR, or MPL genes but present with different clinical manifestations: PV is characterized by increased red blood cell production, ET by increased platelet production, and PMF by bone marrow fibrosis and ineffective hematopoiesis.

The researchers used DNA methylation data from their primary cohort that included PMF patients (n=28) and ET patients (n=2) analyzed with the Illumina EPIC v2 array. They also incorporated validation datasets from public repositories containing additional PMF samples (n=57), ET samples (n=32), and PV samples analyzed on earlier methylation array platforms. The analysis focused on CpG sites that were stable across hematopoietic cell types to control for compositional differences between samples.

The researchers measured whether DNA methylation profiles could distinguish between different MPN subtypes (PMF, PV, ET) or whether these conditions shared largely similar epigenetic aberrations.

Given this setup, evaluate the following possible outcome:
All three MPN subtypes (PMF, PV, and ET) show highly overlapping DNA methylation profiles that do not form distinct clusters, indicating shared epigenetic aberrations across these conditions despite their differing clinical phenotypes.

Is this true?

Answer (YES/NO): NO